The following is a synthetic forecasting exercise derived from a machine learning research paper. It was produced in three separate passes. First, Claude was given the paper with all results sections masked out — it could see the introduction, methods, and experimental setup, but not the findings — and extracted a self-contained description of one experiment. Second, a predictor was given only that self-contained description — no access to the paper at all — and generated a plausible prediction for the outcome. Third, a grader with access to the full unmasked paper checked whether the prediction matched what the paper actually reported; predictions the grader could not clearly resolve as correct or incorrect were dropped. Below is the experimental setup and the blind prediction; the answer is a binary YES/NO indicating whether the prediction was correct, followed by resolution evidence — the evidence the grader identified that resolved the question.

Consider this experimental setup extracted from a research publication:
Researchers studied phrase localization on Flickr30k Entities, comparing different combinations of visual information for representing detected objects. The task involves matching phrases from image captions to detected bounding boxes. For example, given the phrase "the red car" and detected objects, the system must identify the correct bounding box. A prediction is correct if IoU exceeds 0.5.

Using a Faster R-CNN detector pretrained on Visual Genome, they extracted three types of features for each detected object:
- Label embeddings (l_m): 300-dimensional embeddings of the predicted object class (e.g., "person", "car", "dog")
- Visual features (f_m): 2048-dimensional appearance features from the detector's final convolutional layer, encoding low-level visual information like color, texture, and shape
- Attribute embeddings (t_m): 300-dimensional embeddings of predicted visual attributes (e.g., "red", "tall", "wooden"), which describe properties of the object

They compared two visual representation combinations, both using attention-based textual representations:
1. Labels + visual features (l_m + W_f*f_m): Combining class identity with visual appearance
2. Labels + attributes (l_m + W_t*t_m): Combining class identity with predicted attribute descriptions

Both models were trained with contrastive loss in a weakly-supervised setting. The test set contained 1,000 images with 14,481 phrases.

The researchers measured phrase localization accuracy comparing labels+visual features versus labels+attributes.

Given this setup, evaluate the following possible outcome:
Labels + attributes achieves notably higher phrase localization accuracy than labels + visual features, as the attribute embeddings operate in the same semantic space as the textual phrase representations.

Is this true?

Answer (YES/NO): NO